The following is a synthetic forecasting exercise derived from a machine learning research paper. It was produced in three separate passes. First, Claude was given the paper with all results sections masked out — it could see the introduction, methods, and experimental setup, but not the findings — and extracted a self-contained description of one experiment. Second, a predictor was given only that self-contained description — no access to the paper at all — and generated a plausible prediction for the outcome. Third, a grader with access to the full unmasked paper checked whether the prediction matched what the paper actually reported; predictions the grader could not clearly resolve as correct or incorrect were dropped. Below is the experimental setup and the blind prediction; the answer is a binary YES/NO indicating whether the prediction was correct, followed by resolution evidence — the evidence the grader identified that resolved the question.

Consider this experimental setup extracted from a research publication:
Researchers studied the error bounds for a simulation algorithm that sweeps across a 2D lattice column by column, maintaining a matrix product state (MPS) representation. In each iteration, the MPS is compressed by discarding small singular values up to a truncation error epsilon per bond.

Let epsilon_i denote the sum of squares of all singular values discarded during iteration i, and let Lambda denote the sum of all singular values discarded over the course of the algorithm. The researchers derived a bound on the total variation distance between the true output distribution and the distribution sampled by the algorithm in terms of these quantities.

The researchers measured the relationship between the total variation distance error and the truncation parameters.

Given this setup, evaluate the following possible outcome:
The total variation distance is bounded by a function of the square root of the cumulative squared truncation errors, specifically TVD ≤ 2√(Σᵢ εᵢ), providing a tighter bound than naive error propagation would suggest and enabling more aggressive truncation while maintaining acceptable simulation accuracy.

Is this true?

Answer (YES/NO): NO